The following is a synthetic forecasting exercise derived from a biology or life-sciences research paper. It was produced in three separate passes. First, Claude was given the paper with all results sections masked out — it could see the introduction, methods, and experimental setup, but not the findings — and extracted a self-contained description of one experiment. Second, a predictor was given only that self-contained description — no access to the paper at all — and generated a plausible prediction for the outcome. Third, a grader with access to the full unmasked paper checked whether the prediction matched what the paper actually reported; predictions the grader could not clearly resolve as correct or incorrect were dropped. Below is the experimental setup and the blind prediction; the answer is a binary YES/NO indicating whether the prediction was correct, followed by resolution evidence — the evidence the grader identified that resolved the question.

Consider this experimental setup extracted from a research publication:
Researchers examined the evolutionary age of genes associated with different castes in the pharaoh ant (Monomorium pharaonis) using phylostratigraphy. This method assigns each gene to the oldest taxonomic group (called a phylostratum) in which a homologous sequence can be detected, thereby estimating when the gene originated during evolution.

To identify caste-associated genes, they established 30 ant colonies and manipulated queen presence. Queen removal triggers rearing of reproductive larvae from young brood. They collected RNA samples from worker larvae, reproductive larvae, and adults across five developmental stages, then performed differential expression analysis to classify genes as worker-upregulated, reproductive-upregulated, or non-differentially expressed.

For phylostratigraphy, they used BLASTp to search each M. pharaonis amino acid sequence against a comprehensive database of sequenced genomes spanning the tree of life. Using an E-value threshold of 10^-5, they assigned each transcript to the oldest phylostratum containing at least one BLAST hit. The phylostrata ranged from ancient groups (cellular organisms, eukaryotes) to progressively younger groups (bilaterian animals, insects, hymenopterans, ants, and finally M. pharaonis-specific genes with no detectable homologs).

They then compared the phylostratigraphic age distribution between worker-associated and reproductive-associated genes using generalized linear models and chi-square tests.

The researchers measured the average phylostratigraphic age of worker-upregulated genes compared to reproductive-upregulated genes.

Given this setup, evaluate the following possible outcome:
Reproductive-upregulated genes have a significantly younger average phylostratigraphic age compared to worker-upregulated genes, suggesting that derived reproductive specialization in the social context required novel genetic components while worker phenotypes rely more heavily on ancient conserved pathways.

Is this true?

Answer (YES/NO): NO